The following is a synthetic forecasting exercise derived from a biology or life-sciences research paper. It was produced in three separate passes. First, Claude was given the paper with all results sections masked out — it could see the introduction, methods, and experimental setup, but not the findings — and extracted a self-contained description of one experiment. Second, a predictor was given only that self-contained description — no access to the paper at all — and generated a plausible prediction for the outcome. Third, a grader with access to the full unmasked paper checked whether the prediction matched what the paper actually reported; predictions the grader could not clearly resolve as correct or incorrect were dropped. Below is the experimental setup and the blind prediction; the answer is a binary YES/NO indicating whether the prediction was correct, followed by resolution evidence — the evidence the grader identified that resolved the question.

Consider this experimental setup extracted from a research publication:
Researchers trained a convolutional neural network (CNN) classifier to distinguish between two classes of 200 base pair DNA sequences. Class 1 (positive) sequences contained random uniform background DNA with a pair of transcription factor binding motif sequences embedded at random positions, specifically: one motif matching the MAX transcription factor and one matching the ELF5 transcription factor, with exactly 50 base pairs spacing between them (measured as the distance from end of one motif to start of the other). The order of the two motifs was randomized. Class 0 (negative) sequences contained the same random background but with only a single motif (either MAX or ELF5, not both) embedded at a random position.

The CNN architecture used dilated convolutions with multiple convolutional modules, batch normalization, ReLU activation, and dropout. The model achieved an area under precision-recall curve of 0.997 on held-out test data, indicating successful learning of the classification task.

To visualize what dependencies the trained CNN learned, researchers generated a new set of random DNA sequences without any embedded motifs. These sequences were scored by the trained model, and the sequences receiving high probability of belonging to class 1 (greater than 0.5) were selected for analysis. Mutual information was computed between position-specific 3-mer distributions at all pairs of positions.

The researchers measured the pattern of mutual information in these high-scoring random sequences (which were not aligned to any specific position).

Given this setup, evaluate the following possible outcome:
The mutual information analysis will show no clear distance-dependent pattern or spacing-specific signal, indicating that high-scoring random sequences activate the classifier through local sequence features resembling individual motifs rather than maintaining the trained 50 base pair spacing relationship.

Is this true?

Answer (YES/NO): NO